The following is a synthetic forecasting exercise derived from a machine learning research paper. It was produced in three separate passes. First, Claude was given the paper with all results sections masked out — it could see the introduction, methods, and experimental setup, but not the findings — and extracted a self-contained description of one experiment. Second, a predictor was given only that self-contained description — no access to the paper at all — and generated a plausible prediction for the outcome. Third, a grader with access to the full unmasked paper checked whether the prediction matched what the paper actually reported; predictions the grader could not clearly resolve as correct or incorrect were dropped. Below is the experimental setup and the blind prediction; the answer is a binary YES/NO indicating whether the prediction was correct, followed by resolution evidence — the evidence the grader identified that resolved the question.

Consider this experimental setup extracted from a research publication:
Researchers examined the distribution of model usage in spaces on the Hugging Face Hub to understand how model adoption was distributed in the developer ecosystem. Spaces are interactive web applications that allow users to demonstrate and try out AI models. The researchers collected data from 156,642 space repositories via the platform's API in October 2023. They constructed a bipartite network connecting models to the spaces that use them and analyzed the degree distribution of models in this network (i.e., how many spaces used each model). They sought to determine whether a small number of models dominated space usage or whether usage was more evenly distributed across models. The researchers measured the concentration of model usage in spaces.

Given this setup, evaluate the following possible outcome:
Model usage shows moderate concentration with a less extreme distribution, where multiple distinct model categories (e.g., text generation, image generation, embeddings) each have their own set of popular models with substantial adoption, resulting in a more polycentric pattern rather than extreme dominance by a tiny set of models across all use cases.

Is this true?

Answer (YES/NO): NO